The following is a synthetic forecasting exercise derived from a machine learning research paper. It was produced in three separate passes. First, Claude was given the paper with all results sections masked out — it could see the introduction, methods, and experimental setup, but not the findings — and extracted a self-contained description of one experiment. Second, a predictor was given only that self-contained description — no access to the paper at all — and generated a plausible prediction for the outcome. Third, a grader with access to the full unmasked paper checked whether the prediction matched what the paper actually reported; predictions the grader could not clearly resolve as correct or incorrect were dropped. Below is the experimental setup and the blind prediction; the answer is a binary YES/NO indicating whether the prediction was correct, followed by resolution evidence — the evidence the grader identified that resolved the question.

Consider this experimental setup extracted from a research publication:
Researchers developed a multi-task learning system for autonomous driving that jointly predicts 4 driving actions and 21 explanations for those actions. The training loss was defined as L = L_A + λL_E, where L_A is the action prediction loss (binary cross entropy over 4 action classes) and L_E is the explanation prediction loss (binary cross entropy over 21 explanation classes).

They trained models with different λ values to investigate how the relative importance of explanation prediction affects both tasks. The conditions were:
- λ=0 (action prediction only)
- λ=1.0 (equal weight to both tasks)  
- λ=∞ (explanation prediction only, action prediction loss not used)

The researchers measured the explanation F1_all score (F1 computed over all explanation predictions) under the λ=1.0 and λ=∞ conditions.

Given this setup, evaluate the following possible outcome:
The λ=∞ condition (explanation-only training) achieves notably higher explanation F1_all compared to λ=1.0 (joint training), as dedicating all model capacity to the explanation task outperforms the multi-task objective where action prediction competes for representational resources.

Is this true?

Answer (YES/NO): NO